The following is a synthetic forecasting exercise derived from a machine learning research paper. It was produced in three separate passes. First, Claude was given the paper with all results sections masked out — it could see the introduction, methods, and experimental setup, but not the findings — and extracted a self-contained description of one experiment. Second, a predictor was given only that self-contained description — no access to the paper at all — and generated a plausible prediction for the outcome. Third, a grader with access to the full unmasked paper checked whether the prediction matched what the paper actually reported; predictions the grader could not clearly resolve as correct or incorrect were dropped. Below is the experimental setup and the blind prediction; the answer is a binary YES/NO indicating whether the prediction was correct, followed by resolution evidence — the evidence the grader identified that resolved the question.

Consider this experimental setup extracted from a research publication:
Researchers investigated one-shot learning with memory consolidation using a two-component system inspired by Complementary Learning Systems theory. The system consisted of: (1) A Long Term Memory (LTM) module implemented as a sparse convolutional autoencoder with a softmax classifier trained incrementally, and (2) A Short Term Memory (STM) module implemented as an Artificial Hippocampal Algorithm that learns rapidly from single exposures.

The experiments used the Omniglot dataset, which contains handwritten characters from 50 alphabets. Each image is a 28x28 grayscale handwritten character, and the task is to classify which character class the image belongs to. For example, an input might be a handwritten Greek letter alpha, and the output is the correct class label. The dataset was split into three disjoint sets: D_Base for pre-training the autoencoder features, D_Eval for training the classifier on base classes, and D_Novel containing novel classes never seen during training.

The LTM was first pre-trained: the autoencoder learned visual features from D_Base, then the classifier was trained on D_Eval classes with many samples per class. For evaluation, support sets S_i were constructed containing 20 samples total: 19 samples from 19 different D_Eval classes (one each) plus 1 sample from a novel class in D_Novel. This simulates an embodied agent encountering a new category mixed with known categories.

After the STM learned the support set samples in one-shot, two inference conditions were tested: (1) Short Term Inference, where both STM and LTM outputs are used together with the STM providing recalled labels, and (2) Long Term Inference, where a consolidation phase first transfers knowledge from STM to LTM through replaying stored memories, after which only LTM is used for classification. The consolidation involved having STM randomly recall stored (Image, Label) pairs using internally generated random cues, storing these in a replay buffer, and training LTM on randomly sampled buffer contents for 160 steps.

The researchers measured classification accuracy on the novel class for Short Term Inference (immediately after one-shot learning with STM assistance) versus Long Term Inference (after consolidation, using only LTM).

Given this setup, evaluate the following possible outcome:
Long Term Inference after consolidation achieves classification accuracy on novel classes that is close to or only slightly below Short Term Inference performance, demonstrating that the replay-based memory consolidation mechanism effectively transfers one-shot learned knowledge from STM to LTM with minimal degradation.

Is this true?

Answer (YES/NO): NO